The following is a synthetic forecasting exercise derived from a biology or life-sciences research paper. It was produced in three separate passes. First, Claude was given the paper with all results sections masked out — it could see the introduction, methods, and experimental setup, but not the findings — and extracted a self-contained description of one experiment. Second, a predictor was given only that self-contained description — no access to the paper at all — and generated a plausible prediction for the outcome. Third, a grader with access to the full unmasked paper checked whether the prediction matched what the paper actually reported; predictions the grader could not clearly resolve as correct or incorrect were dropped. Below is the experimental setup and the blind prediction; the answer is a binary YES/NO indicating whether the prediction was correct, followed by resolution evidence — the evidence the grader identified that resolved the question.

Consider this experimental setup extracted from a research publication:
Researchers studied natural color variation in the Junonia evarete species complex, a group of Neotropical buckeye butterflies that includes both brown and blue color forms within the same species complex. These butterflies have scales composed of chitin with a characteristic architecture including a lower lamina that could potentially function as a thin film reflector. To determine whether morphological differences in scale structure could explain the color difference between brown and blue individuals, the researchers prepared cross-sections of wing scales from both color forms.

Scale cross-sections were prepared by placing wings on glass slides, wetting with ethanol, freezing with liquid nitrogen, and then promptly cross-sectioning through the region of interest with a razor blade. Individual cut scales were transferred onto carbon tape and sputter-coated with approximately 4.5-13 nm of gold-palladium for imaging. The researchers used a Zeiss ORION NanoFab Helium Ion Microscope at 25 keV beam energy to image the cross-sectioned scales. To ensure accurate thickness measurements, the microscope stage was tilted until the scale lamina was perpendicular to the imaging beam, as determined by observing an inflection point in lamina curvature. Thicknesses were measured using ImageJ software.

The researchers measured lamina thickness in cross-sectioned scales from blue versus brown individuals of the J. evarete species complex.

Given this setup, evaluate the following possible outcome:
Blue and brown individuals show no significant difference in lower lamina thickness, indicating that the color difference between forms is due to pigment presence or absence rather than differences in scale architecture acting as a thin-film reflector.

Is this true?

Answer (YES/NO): NO